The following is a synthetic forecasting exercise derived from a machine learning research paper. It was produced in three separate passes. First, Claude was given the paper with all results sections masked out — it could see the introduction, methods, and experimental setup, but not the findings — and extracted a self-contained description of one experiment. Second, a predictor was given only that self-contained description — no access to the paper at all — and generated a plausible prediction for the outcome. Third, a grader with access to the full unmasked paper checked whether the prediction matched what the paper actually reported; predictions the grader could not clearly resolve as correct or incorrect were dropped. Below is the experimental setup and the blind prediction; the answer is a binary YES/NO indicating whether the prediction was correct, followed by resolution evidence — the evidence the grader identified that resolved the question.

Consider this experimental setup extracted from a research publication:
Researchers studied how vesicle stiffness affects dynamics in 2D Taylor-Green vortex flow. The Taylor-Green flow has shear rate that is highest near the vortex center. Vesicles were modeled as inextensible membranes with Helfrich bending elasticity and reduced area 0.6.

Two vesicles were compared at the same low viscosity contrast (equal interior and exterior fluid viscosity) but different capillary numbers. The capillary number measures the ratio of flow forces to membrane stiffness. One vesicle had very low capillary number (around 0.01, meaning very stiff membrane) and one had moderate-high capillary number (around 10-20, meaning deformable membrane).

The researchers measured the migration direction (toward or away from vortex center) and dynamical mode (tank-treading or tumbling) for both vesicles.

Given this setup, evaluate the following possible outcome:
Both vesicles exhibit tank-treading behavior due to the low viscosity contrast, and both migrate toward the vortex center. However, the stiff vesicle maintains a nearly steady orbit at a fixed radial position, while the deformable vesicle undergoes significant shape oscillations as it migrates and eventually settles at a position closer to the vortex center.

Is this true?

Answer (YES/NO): NO